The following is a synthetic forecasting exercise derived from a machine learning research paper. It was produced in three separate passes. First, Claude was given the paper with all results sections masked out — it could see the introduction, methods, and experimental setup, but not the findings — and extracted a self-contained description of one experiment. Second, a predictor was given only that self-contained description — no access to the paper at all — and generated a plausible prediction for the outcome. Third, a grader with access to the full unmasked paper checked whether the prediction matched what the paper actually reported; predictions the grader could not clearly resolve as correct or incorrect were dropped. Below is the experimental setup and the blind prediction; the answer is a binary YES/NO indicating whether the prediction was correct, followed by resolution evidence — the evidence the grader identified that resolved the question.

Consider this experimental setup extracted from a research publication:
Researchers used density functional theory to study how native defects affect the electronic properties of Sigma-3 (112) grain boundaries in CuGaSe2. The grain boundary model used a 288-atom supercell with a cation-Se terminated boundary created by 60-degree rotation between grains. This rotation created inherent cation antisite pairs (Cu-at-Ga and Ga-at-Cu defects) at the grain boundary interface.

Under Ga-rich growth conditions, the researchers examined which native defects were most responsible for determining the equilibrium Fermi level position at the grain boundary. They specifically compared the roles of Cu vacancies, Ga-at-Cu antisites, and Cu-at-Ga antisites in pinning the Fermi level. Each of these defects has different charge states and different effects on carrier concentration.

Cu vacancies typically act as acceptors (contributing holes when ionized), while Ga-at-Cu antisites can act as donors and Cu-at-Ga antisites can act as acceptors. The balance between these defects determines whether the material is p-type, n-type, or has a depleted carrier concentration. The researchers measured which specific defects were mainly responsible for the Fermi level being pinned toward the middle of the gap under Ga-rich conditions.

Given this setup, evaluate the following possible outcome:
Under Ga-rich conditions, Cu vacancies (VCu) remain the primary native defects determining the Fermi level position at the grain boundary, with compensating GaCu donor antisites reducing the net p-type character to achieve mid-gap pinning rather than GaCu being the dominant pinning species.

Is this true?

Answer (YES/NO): NO